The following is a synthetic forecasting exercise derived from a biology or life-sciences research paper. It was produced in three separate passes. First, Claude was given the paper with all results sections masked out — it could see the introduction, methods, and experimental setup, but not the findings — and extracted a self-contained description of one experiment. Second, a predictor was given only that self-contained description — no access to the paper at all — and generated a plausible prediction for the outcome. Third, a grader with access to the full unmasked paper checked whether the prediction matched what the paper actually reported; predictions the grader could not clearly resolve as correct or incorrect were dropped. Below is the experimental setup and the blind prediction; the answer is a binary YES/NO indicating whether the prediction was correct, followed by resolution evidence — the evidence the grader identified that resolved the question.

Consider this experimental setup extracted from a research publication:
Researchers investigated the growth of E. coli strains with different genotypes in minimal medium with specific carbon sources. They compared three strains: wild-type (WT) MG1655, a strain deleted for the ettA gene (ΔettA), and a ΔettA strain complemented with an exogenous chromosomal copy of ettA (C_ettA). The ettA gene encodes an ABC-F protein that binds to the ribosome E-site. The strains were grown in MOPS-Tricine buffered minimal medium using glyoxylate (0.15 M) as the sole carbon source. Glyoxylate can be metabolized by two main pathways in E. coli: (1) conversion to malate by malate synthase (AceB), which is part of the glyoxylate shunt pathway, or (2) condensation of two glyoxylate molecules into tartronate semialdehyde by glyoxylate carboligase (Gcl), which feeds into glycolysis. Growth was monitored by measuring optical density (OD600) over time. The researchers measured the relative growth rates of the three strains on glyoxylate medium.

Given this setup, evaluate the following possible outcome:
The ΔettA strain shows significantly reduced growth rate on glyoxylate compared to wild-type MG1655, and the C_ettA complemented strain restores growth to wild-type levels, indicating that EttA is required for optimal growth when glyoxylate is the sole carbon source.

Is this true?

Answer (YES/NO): NO